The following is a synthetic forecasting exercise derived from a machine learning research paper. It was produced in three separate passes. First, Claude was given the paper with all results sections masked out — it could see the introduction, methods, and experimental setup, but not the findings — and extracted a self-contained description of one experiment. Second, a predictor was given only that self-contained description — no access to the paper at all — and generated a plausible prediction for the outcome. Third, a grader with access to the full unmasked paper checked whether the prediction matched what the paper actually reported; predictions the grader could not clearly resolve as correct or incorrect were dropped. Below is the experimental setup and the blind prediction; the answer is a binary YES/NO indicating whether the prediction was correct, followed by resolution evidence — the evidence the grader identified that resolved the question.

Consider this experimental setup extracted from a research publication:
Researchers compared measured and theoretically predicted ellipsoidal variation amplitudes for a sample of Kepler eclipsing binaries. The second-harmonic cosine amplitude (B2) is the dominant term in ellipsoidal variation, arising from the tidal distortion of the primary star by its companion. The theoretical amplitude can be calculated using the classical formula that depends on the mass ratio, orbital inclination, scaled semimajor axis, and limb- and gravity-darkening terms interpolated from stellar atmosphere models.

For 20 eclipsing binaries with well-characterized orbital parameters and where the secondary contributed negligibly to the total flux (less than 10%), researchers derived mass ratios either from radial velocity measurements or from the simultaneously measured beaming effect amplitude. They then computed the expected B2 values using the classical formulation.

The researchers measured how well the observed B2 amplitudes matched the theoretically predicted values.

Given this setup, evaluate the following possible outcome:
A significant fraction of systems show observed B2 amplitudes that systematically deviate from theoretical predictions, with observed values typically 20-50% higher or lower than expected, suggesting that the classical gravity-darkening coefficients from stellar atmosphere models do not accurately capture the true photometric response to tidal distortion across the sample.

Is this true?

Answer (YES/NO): NO